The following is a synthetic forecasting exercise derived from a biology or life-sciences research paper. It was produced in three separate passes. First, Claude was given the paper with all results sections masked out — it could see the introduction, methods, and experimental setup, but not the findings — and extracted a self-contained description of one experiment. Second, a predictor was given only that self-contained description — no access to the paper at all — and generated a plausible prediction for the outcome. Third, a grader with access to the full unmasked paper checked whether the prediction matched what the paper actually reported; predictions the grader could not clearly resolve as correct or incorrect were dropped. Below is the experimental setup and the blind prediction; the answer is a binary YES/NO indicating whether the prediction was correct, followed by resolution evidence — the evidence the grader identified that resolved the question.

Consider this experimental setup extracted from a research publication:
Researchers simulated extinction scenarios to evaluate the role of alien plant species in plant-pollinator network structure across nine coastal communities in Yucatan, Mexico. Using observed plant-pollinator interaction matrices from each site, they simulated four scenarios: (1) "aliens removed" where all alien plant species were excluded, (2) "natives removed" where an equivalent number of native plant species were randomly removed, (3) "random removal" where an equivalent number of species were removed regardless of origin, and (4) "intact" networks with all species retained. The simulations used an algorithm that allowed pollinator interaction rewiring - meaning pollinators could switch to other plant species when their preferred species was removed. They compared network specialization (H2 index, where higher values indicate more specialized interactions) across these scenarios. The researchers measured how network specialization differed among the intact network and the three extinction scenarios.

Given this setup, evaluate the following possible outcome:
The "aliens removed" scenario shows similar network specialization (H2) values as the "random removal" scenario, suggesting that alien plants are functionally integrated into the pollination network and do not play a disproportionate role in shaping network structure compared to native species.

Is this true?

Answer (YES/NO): NO